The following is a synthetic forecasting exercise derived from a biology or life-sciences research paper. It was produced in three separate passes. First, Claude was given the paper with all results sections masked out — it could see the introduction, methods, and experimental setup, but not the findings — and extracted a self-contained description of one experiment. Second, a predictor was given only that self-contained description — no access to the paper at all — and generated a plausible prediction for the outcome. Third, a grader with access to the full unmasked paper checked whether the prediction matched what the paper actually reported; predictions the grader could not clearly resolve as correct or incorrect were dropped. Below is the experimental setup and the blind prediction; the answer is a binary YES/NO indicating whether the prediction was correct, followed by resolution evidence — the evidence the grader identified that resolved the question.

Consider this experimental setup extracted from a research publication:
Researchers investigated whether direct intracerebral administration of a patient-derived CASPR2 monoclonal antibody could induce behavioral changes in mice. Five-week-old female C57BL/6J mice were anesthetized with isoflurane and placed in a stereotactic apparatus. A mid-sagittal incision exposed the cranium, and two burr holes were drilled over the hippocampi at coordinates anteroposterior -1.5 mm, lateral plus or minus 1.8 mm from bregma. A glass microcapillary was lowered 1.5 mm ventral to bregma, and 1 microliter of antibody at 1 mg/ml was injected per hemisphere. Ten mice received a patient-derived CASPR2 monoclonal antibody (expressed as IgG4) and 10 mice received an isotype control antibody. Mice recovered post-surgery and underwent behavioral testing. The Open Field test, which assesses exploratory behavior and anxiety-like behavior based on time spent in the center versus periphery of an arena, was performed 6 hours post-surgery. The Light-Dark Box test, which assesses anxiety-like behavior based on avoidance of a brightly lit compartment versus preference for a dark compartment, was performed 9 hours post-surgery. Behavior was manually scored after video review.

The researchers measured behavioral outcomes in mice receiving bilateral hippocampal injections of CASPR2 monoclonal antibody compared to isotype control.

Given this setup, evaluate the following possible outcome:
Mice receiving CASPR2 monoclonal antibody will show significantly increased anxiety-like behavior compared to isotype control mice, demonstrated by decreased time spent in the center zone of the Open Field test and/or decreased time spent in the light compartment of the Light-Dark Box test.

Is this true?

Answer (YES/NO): NO